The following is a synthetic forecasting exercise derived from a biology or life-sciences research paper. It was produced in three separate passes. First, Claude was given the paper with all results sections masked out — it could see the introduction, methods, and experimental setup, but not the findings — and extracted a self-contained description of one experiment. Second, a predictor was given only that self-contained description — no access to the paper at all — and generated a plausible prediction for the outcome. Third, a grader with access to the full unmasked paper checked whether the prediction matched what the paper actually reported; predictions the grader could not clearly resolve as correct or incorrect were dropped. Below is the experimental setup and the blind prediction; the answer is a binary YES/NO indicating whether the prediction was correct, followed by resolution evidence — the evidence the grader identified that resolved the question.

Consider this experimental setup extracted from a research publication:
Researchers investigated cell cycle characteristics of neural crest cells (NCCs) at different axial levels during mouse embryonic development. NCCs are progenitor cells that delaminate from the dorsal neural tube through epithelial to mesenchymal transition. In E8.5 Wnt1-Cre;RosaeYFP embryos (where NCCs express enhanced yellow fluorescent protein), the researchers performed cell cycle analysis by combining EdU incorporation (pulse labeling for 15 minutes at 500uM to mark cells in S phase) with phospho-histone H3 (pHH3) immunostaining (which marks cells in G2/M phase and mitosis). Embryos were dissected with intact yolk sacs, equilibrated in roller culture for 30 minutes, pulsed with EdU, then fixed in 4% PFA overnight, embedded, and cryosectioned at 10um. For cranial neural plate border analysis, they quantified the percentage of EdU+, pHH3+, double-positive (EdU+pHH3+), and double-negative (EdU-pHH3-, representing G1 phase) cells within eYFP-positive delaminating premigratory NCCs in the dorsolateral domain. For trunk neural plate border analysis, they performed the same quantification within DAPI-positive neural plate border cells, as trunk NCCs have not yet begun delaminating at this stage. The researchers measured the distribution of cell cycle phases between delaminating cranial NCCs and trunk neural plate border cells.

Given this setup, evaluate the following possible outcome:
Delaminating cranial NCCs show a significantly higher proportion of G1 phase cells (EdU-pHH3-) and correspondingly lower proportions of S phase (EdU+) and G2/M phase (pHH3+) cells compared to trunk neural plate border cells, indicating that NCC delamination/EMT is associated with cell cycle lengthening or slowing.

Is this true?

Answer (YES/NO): NO